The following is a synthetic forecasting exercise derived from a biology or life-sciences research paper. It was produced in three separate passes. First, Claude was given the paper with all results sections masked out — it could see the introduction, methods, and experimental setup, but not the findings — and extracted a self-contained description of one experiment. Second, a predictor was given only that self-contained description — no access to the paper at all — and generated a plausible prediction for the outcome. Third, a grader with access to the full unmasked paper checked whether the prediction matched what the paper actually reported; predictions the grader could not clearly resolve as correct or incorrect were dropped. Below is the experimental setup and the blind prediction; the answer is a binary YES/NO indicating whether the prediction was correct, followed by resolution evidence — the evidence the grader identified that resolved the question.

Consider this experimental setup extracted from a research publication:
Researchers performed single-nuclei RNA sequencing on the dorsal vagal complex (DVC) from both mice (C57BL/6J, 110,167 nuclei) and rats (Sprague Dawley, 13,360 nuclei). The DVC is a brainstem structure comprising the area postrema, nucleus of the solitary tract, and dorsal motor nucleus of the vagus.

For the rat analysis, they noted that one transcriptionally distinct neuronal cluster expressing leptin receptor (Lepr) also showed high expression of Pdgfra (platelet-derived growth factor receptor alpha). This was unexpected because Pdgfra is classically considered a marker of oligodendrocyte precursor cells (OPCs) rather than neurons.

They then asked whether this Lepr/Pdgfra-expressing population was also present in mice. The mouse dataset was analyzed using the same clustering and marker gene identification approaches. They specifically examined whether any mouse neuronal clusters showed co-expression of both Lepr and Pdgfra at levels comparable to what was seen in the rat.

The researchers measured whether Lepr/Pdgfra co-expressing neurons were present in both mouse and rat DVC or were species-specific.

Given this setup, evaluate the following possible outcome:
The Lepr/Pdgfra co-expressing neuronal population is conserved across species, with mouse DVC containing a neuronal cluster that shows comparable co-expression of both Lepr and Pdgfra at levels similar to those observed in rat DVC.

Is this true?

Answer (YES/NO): NO